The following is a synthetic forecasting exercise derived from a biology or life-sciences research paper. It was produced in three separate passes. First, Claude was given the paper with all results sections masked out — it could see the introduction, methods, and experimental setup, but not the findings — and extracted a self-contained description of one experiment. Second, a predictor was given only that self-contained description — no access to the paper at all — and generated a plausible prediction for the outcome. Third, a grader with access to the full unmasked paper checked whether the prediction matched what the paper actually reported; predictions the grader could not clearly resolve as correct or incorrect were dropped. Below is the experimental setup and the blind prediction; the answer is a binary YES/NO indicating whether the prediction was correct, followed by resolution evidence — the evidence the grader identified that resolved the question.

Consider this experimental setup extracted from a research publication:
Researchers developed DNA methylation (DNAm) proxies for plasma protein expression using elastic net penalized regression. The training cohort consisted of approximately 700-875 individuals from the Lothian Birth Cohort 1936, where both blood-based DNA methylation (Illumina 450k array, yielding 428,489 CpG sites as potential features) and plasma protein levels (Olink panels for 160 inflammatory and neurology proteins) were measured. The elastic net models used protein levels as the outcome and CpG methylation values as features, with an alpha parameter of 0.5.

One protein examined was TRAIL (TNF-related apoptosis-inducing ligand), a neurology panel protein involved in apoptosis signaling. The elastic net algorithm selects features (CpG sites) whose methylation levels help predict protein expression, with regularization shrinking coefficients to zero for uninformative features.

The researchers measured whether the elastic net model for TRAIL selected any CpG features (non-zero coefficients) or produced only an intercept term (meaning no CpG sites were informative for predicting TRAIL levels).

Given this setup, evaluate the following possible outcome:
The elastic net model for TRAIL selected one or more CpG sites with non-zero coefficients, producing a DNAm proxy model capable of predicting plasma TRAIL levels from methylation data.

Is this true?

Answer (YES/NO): NO